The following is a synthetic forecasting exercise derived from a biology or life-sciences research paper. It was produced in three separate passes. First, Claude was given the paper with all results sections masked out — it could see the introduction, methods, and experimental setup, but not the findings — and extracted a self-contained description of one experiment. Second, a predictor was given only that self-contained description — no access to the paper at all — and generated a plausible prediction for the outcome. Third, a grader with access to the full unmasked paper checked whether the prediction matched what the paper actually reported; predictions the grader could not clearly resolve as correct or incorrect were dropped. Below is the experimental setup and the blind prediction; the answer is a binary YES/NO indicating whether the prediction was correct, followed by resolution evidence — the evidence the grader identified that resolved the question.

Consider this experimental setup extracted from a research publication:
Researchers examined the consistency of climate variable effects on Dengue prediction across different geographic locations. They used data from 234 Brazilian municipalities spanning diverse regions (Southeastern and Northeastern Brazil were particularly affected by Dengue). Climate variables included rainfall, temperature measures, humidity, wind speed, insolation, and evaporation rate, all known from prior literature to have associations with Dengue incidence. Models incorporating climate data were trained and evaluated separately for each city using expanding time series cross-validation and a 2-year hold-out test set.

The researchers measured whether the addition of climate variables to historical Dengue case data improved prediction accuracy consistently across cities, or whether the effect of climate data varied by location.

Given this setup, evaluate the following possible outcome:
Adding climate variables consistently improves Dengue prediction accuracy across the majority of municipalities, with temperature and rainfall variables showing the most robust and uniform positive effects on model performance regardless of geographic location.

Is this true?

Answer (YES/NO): NO